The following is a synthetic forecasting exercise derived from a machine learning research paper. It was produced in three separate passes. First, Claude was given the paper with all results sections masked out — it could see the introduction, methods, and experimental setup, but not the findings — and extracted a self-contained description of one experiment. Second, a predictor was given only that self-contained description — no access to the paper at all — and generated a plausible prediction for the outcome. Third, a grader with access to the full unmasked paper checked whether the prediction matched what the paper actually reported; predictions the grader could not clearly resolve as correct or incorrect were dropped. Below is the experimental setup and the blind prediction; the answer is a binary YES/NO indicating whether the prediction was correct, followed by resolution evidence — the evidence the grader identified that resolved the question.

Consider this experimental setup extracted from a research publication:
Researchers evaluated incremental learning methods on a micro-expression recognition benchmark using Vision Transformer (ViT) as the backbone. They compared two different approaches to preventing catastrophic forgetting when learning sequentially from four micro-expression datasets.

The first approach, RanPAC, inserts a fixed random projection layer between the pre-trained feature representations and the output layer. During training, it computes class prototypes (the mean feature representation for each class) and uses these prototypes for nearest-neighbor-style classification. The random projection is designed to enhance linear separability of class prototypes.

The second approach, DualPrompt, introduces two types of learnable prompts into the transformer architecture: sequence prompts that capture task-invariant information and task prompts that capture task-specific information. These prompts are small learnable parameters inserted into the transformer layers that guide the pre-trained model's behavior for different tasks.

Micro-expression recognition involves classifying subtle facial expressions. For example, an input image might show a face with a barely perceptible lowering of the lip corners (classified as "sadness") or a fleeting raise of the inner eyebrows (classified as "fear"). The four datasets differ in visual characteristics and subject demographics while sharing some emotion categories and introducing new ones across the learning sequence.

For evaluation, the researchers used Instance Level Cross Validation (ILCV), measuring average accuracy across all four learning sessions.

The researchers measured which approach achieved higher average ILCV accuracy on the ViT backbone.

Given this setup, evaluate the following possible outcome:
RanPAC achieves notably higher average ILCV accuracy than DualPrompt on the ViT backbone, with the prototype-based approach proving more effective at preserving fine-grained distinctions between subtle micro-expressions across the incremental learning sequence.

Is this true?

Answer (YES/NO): YES